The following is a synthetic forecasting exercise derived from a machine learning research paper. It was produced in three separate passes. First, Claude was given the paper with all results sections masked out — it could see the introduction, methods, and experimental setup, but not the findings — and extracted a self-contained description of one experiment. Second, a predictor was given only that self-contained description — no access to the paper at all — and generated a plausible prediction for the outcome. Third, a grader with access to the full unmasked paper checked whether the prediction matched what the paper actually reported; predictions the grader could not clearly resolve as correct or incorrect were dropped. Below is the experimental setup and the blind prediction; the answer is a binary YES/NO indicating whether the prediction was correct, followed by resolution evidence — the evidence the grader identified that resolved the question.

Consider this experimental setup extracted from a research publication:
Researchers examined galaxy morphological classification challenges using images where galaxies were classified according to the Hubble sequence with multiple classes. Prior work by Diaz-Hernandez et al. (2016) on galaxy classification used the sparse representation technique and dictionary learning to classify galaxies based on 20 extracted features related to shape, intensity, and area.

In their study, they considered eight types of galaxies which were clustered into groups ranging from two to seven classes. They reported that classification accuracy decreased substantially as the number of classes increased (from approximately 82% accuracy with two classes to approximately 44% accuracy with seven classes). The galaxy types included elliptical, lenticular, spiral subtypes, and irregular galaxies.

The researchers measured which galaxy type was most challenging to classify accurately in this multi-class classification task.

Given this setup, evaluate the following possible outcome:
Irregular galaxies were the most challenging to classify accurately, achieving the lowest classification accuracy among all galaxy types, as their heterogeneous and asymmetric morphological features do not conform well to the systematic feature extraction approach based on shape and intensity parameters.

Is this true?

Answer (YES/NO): NO